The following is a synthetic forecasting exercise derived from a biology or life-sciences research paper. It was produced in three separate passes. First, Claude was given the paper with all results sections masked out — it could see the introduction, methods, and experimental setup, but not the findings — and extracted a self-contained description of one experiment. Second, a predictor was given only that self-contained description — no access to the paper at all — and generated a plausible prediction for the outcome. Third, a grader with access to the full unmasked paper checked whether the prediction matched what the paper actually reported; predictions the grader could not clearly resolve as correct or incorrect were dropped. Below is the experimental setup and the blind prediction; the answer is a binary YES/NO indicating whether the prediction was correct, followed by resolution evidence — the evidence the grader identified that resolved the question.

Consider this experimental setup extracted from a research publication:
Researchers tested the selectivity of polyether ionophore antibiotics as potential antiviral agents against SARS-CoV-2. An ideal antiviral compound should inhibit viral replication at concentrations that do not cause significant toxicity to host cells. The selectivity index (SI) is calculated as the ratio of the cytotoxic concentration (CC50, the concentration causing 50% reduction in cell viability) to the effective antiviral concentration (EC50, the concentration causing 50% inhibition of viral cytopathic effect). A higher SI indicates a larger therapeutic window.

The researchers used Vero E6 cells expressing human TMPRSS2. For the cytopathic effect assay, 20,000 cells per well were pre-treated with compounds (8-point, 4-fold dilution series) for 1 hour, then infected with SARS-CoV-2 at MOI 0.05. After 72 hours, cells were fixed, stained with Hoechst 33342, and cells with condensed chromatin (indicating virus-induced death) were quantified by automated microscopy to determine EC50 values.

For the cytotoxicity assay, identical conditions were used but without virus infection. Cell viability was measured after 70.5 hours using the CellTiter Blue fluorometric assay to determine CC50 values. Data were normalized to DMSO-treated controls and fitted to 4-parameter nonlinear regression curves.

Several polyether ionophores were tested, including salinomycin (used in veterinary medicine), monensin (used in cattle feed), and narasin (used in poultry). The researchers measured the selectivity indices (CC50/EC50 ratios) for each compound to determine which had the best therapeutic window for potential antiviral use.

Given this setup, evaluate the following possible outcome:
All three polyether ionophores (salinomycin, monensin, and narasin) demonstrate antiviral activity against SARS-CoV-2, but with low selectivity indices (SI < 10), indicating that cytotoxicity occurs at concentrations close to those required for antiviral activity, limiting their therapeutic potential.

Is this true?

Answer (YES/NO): NO